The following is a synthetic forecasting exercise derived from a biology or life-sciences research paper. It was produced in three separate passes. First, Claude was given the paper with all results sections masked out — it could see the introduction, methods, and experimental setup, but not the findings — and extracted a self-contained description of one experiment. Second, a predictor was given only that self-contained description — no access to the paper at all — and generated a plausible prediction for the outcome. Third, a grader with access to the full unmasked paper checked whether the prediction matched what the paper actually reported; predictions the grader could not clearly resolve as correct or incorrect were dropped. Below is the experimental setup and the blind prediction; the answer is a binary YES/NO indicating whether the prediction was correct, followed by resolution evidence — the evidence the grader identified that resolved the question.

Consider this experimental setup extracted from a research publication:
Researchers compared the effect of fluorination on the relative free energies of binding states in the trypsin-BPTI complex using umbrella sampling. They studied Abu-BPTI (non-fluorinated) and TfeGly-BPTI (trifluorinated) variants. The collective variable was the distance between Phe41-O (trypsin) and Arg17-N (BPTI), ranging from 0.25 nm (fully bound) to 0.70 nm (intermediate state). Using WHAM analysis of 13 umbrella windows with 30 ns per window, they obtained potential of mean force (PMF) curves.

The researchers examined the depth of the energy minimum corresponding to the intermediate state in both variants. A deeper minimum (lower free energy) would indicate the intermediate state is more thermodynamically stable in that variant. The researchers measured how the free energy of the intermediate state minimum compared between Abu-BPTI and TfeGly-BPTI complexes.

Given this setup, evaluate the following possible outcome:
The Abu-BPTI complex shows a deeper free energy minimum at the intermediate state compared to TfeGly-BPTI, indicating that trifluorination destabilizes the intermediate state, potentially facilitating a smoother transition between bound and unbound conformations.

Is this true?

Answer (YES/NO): NO